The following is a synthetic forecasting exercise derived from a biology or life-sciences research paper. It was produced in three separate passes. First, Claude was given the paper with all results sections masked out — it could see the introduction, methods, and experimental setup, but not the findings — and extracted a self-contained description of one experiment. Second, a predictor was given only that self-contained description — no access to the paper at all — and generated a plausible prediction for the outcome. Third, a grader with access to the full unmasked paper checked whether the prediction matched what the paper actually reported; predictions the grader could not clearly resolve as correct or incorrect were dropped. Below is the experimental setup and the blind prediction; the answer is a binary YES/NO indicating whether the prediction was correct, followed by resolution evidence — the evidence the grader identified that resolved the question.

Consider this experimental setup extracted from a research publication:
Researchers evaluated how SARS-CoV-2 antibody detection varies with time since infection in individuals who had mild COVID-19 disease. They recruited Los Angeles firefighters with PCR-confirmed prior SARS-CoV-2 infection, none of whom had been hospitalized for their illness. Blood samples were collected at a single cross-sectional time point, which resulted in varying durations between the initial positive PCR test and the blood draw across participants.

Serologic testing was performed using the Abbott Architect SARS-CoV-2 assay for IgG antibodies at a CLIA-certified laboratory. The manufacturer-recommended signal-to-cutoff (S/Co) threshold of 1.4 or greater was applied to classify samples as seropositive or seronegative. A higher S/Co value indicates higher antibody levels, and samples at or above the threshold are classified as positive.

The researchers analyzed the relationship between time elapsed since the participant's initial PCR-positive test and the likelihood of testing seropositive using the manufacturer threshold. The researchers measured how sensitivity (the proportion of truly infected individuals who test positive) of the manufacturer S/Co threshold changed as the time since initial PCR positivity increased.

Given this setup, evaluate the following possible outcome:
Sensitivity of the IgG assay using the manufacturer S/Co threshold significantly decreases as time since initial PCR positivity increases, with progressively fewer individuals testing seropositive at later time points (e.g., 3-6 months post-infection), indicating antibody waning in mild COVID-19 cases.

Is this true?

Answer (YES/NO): YES